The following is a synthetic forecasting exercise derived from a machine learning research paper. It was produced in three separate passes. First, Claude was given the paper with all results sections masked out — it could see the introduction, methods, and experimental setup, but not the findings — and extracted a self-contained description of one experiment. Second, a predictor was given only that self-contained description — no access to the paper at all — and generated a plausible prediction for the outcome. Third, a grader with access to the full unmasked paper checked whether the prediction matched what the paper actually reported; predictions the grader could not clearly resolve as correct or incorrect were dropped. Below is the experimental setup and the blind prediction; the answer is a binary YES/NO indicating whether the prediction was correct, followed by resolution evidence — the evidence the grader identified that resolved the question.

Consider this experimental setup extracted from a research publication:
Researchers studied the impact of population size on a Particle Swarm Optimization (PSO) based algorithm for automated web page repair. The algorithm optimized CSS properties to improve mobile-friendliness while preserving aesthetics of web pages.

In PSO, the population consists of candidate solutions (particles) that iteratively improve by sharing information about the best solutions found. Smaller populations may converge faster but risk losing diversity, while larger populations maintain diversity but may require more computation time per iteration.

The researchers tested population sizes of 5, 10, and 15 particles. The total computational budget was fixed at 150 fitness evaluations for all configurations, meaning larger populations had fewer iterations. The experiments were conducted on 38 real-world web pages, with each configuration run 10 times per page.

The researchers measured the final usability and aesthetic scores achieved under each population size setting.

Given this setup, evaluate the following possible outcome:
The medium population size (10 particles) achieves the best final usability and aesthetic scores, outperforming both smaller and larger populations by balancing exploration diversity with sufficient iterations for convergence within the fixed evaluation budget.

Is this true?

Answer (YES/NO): YES